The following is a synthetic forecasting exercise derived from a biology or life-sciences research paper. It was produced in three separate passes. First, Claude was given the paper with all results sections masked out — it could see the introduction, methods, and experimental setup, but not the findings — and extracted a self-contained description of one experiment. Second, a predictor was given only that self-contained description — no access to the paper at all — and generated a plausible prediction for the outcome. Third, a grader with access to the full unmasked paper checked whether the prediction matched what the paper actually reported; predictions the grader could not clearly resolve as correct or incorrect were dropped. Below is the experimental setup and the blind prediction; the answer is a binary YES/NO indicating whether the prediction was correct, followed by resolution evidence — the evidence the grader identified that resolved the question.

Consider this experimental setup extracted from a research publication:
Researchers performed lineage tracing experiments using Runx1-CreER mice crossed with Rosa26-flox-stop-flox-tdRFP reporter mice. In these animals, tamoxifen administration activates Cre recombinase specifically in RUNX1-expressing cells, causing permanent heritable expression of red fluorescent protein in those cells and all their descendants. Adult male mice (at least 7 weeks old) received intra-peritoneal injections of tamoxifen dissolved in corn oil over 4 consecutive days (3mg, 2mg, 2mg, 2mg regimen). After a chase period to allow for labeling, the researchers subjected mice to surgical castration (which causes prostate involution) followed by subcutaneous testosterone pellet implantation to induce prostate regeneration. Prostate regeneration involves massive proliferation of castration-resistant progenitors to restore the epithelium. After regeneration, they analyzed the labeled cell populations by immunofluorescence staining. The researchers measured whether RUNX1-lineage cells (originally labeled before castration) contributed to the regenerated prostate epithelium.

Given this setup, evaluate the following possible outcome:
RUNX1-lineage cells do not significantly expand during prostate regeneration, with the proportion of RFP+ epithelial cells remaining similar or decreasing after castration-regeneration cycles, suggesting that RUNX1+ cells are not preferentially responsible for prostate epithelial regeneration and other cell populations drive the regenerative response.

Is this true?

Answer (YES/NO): YES